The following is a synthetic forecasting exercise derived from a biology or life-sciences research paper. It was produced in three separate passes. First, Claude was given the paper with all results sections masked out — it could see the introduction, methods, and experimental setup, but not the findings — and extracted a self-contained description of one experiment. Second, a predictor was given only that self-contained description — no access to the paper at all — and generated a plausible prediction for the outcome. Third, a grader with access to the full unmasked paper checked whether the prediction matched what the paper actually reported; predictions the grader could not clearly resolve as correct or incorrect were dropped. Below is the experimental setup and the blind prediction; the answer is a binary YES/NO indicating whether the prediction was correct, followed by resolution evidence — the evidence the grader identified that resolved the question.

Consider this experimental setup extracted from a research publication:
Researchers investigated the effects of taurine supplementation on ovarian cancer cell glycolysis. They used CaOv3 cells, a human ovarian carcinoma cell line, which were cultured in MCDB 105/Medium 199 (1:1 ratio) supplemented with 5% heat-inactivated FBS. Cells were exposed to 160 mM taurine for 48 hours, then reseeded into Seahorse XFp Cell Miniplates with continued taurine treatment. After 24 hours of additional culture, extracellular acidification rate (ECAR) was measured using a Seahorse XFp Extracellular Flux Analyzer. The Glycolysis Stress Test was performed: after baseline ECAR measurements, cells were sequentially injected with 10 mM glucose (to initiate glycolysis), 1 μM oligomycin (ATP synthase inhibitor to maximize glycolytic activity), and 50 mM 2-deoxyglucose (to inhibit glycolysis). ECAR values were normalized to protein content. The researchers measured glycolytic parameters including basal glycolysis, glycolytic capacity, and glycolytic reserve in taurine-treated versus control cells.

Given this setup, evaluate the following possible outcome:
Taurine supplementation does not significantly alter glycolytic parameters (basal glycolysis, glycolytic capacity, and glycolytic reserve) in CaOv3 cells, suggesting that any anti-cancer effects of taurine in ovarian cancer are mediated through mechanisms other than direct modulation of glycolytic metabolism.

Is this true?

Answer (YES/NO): NO